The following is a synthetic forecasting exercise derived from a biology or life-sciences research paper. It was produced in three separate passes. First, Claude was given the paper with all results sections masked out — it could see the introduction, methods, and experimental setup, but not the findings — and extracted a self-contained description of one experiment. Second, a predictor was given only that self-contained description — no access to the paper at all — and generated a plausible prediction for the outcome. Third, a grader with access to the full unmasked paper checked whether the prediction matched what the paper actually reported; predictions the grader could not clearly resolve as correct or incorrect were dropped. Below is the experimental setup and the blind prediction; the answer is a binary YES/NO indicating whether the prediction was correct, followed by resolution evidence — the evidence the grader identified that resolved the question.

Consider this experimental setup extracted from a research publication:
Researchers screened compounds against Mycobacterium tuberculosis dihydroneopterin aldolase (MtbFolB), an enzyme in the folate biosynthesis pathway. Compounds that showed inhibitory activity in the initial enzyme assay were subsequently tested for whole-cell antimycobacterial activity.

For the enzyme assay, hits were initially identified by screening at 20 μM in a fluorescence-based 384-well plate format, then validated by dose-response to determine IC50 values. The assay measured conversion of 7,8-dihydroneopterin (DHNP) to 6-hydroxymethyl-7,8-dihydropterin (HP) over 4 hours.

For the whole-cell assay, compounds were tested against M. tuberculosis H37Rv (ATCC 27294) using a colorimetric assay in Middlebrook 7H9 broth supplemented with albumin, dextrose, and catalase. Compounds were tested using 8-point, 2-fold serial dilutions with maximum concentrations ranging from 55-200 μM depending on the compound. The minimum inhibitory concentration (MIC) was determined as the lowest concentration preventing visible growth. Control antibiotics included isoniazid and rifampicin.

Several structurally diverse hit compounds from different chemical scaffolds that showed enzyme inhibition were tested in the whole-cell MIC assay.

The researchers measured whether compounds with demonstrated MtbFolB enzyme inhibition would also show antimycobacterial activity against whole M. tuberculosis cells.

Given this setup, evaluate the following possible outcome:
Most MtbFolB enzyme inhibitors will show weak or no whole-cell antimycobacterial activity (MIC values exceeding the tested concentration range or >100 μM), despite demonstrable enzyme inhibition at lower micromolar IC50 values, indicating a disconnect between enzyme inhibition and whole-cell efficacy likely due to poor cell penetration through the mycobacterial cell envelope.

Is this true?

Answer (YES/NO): YES